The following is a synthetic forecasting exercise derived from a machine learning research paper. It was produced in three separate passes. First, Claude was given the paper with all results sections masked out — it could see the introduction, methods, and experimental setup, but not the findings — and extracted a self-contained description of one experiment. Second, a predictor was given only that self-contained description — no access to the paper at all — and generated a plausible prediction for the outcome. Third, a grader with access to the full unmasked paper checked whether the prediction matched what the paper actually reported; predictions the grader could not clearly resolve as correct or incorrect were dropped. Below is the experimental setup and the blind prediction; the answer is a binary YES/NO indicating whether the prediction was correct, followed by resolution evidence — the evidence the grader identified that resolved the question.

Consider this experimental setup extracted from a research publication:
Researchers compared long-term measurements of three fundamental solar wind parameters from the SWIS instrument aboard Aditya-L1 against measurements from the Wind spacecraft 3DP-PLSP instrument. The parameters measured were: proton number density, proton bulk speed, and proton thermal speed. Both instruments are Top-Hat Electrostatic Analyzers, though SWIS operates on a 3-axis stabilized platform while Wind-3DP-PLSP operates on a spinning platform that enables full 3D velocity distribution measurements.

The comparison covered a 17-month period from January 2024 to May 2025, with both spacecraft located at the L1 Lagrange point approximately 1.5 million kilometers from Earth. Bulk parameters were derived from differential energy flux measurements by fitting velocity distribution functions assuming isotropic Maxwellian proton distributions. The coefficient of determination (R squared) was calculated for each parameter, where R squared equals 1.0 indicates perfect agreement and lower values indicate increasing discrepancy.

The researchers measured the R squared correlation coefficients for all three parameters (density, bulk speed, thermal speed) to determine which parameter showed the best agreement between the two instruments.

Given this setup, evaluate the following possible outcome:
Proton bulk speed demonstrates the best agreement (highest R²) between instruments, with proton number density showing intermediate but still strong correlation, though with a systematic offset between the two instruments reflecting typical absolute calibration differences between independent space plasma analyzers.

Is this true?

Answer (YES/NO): NO